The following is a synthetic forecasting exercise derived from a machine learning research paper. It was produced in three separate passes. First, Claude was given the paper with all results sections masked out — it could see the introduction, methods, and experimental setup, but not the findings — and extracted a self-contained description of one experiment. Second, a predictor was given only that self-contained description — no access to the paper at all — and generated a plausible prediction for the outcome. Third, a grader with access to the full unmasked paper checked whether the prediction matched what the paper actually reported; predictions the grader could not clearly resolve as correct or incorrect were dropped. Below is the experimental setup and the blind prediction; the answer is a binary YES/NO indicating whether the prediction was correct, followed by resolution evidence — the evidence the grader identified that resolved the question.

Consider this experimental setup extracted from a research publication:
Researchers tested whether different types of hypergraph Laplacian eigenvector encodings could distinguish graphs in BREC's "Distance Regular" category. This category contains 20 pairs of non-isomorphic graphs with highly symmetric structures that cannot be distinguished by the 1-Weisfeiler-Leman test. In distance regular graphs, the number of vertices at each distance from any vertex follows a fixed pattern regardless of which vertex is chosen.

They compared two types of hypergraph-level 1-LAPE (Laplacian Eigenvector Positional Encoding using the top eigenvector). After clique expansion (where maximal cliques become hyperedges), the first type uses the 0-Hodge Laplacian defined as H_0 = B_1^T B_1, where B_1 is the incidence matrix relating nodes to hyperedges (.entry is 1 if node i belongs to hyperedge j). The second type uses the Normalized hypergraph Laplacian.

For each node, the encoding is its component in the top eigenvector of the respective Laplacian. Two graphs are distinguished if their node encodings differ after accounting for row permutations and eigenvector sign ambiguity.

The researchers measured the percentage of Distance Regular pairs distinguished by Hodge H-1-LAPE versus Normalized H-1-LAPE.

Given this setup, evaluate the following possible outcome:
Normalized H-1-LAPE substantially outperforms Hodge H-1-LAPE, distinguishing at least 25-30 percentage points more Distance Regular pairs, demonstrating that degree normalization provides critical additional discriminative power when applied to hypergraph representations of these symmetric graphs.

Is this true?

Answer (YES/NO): NO